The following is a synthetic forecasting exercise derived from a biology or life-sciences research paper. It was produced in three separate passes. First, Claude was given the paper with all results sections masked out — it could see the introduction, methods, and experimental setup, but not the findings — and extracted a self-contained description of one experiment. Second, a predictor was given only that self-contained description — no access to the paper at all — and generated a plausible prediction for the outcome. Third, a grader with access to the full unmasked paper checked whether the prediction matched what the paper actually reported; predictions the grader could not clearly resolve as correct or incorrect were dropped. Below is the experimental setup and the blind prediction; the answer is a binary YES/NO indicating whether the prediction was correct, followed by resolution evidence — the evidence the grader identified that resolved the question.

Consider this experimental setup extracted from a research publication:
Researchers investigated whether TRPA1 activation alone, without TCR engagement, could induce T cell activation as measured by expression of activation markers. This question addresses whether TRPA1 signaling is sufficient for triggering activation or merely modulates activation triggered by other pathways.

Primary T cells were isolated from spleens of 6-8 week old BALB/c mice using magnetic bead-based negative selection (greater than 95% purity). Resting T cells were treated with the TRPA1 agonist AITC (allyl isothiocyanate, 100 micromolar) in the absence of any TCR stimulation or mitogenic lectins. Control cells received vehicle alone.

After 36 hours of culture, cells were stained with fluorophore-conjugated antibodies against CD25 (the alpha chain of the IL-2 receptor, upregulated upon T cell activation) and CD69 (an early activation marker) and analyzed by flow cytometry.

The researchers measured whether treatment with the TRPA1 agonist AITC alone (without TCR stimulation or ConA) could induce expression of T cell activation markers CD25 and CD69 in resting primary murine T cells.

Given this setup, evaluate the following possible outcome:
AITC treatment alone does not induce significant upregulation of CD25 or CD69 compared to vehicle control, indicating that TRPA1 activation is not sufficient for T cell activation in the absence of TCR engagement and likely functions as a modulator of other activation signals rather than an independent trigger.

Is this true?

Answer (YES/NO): YES